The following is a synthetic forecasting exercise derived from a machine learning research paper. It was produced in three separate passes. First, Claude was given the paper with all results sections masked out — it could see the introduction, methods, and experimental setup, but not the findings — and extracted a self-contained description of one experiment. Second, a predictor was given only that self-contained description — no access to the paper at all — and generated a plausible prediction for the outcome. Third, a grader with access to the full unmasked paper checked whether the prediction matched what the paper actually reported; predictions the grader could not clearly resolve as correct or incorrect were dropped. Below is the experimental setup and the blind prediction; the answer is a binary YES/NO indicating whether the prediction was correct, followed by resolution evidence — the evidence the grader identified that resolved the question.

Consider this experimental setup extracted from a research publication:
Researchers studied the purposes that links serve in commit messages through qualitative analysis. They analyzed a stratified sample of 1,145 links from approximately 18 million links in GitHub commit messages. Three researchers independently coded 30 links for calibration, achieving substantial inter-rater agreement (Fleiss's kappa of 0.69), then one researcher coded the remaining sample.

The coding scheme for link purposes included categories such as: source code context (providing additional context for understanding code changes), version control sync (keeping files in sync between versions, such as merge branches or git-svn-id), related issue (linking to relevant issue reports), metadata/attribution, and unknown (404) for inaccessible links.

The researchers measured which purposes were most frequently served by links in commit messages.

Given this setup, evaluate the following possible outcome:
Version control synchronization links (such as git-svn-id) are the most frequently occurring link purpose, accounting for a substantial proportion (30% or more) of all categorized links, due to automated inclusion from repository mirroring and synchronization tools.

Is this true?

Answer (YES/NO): NO